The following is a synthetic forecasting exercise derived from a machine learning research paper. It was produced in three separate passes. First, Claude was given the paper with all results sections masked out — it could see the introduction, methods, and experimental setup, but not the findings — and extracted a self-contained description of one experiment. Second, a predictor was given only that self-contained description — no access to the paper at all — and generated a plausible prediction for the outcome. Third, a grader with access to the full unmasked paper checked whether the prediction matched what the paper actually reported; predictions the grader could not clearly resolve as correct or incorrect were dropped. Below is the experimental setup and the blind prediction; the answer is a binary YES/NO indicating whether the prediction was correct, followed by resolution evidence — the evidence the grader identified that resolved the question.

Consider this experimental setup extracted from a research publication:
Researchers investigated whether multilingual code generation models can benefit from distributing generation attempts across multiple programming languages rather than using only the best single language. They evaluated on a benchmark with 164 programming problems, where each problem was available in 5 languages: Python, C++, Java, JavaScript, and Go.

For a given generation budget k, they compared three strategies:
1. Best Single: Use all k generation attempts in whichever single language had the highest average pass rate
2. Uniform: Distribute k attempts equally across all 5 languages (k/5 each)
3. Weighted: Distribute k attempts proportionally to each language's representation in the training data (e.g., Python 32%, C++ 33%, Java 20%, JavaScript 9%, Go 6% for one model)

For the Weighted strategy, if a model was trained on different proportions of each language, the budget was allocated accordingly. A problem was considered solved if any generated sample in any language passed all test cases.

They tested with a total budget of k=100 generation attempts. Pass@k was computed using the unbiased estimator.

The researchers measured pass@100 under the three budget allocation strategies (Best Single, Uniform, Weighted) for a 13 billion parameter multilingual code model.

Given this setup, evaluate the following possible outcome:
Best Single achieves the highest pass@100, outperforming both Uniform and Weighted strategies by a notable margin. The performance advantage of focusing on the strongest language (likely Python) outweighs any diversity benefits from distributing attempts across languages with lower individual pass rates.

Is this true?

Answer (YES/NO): NO